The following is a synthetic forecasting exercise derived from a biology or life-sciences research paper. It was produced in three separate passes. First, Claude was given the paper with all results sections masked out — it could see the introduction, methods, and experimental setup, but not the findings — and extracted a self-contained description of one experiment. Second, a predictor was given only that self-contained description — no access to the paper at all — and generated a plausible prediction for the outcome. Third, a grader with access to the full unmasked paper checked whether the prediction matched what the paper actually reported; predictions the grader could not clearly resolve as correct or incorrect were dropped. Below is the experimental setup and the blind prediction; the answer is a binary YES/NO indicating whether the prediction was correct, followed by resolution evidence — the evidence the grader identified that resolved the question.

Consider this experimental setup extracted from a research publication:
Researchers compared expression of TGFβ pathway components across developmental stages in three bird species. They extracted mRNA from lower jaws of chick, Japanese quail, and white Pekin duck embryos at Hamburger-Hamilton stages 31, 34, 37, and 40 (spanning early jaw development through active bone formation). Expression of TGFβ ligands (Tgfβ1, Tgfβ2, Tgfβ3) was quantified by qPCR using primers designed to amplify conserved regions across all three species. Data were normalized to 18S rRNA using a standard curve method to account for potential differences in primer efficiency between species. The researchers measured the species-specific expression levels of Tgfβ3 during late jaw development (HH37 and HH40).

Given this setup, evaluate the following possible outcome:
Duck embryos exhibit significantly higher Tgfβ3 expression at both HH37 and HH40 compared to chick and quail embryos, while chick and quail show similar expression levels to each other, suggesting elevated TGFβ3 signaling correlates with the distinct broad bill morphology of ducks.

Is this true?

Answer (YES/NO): NO